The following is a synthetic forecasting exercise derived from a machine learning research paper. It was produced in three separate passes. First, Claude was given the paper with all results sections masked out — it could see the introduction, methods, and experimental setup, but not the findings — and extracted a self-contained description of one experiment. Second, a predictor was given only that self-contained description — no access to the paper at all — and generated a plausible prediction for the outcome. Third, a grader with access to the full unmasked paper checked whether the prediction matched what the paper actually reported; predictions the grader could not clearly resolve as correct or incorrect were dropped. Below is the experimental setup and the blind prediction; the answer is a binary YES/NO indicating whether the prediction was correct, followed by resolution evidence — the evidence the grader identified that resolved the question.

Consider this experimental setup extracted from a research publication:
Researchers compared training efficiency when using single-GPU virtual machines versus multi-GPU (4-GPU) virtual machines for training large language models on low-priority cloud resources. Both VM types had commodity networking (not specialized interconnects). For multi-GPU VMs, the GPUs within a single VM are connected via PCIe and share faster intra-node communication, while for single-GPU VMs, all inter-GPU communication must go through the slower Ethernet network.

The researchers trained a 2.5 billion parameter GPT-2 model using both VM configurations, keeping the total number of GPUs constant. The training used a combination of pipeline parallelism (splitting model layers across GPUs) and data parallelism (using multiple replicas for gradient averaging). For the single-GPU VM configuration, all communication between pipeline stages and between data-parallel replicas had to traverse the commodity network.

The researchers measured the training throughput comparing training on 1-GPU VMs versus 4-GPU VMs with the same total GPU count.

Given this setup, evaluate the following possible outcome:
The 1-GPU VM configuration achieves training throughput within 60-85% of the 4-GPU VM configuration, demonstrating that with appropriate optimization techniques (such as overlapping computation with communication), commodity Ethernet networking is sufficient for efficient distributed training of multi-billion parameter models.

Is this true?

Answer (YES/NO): NO